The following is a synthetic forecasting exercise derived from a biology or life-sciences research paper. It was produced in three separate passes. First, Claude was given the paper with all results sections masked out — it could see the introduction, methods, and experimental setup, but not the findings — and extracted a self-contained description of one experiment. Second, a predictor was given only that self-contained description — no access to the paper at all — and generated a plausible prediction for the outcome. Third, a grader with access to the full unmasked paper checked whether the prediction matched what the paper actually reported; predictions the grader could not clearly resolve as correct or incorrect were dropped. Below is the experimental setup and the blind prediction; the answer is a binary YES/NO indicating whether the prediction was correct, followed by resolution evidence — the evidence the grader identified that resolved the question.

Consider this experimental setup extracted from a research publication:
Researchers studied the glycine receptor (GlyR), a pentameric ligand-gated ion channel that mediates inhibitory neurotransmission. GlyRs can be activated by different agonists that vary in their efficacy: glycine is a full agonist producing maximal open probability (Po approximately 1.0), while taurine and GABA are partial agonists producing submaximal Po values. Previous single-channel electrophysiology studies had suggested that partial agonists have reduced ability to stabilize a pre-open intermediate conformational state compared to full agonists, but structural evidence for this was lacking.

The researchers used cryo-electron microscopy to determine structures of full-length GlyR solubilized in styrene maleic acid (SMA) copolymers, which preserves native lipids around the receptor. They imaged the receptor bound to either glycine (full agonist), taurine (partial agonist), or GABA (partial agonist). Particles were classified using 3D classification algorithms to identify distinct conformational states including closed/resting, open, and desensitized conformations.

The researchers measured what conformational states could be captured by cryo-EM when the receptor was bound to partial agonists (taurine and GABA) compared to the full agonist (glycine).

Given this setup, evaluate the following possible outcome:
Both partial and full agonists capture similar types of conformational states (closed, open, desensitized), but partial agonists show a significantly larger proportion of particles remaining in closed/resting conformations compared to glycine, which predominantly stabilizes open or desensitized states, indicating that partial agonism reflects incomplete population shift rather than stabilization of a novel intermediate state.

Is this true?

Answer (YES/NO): NO